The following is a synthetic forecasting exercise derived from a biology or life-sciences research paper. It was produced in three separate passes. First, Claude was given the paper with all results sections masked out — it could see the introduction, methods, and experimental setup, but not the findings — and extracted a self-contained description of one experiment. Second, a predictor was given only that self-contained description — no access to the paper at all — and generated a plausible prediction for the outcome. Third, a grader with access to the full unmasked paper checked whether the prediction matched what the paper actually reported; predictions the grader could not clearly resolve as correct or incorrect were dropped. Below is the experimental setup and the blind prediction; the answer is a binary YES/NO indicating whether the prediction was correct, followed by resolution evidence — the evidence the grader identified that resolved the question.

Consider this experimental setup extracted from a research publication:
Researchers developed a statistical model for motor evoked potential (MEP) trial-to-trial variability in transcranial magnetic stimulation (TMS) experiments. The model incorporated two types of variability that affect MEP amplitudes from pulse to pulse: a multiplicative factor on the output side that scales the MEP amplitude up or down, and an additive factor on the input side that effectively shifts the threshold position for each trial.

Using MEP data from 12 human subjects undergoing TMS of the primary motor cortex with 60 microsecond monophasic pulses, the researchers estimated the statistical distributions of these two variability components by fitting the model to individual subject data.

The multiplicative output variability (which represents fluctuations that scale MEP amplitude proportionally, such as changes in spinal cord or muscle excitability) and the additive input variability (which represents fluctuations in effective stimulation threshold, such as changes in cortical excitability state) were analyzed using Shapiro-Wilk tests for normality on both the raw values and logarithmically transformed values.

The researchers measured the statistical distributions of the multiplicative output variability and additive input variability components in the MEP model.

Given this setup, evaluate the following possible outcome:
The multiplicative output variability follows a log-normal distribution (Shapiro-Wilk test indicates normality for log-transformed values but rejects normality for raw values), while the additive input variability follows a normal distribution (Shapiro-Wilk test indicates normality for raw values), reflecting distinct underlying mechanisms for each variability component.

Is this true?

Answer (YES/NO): NO